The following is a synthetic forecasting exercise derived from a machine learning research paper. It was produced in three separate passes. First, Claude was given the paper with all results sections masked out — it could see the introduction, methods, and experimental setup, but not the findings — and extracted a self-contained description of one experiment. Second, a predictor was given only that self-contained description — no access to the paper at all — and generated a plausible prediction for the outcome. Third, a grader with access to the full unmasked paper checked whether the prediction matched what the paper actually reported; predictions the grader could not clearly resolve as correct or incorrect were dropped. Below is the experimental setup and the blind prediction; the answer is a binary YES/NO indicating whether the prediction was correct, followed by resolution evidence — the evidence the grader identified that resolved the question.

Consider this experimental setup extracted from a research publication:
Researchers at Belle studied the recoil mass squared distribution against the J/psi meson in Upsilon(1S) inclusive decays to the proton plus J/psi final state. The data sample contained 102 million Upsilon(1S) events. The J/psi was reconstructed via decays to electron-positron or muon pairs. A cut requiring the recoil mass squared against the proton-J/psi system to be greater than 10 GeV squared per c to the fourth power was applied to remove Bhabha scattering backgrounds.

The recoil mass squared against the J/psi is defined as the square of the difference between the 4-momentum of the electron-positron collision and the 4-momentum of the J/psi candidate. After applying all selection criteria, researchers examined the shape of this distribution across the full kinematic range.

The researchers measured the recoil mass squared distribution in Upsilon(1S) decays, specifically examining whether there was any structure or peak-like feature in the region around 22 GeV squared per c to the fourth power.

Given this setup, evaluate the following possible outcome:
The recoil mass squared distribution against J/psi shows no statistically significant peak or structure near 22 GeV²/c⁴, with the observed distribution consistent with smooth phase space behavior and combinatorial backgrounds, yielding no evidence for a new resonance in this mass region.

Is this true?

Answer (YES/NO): NO